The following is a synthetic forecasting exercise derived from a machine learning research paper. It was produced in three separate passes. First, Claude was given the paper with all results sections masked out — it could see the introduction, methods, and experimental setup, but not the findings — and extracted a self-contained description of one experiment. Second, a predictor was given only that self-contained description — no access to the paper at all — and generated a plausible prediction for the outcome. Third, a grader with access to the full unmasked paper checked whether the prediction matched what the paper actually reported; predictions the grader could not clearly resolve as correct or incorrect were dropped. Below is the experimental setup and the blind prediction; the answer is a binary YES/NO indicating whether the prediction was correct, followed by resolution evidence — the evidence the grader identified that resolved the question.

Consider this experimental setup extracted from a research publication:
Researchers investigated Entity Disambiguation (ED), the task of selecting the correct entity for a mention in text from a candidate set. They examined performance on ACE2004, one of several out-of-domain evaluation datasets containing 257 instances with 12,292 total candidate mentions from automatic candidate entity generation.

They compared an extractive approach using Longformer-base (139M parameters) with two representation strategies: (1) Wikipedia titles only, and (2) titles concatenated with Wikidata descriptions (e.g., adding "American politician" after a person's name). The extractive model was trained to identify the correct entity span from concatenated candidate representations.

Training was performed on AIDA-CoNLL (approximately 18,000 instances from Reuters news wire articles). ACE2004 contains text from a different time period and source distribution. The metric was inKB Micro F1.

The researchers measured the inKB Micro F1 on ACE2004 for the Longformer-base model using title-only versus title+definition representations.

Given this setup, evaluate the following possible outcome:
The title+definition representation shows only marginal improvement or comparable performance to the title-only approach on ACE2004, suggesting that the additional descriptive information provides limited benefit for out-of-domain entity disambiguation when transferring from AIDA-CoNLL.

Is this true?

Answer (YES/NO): NO